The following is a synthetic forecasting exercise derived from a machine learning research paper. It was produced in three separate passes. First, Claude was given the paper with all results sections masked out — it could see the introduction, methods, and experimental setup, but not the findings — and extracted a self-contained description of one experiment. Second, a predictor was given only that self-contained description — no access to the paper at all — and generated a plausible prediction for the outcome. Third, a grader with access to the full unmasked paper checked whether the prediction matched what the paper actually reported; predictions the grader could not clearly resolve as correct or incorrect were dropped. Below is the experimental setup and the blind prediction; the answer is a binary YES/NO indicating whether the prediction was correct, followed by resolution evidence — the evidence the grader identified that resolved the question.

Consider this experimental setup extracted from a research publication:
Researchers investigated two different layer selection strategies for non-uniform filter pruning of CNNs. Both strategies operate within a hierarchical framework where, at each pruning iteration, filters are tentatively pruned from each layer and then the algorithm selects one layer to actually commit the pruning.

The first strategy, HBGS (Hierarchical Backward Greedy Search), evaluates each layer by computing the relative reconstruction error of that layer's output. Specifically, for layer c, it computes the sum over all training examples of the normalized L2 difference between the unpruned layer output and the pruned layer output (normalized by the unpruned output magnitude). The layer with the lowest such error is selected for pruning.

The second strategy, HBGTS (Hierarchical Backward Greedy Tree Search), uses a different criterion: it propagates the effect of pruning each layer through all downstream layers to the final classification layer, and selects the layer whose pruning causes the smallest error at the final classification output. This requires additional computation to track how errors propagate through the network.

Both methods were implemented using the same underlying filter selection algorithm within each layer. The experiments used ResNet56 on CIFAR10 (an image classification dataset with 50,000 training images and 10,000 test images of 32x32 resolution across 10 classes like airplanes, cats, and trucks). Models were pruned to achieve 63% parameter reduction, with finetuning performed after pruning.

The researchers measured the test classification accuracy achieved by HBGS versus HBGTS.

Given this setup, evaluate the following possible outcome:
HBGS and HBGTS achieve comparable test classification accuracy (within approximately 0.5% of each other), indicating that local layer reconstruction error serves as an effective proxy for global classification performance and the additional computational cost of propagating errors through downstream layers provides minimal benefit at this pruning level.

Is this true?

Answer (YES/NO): NO